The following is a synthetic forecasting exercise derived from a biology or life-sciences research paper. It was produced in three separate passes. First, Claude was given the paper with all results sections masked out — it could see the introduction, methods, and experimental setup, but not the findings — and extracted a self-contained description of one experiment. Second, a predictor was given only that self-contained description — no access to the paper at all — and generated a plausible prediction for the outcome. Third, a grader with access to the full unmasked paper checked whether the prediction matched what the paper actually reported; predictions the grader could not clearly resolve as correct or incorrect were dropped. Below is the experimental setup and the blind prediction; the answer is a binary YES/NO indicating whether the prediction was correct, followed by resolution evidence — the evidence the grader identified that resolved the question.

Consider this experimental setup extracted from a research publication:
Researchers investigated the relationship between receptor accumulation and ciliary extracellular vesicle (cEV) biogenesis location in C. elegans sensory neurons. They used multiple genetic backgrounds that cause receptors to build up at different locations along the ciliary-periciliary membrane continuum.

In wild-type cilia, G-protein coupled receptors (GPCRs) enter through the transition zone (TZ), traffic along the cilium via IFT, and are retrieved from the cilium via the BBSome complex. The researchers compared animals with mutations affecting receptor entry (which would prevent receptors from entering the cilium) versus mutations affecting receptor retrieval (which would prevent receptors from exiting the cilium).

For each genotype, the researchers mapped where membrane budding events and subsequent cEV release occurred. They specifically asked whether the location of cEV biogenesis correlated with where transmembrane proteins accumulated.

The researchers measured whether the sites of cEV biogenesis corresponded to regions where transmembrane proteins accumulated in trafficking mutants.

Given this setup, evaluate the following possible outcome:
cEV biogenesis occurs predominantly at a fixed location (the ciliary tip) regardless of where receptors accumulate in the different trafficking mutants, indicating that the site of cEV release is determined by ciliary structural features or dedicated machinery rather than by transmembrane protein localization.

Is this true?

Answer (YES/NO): NO